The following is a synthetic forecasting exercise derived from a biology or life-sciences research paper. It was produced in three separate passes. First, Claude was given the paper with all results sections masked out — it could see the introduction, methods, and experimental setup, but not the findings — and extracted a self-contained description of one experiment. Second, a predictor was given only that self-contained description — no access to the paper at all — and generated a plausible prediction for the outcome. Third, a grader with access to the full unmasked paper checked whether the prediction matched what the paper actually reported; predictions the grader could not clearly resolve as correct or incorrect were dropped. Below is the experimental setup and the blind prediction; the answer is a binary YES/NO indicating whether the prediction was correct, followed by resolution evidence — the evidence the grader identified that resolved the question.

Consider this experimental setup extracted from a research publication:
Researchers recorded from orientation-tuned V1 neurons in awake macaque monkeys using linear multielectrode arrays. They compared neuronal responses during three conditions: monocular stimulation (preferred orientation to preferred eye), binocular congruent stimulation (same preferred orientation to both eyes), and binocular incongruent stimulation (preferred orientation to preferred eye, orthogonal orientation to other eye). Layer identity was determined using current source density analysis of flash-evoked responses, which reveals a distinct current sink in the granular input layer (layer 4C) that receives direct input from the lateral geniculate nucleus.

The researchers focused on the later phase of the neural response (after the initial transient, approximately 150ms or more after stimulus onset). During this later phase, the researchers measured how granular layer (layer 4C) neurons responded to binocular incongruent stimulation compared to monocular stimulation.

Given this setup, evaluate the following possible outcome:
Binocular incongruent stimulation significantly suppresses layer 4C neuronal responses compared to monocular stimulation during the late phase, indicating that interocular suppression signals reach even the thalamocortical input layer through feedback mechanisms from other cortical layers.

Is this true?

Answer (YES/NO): NO